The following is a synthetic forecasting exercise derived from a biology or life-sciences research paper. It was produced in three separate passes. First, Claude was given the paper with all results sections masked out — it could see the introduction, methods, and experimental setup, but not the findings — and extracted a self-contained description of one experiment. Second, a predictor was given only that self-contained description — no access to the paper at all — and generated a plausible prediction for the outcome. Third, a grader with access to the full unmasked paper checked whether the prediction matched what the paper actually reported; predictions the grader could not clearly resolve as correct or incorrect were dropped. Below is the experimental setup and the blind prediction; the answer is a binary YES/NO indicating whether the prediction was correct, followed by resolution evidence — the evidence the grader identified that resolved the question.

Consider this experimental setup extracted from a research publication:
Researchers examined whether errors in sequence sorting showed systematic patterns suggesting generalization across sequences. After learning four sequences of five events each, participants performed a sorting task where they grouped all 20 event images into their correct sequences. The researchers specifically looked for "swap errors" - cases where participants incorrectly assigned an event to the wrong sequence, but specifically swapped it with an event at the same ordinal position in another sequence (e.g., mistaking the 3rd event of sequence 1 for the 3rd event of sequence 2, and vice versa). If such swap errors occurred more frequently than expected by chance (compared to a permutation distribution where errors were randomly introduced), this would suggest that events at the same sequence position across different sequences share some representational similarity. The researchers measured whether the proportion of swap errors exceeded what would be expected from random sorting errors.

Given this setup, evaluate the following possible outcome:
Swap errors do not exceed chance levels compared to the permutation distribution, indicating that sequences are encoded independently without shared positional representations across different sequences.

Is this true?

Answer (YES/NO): NO